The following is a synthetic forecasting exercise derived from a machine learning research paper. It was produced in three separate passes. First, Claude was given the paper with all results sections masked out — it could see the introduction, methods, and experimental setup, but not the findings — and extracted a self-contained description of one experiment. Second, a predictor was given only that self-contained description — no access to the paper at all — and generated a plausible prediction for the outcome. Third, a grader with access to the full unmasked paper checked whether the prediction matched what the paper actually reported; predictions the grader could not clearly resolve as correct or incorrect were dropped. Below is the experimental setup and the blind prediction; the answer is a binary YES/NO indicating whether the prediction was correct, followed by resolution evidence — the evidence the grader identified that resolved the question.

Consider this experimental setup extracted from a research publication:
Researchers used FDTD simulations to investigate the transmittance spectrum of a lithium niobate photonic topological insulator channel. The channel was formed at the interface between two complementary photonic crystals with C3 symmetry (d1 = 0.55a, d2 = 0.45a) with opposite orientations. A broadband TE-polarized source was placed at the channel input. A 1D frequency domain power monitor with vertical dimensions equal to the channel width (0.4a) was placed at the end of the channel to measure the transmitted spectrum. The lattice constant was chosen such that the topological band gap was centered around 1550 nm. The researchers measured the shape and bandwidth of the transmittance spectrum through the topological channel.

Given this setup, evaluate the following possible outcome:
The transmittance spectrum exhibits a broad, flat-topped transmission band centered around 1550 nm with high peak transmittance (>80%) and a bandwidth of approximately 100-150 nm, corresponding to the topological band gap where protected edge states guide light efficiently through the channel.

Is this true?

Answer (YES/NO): NO